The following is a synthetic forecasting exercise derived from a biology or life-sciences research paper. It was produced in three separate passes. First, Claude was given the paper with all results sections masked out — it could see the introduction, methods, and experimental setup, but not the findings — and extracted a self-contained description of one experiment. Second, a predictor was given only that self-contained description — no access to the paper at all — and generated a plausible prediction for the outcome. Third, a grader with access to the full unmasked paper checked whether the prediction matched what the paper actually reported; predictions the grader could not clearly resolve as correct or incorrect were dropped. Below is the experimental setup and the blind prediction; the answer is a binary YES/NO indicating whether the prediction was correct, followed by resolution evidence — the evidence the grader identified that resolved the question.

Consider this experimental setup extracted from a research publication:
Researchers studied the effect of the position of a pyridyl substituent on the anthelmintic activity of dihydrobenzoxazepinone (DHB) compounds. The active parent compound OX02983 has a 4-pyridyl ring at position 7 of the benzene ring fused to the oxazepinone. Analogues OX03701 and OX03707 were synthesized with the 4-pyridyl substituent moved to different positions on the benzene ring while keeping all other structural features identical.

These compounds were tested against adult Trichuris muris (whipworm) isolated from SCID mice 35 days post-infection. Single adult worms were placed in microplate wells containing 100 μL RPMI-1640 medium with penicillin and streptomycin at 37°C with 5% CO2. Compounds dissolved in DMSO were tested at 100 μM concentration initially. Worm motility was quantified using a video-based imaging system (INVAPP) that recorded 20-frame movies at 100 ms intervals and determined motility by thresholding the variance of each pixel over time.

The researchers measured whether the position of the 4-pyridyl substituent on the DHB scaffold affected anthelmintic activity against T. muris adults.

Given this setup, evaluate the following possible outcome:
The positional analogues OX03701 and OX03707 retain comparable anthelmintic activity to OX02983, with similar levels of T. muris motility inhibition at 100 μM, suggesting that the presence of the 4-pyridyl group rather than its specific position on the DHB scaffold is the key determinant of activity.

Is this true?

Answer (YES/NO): NO